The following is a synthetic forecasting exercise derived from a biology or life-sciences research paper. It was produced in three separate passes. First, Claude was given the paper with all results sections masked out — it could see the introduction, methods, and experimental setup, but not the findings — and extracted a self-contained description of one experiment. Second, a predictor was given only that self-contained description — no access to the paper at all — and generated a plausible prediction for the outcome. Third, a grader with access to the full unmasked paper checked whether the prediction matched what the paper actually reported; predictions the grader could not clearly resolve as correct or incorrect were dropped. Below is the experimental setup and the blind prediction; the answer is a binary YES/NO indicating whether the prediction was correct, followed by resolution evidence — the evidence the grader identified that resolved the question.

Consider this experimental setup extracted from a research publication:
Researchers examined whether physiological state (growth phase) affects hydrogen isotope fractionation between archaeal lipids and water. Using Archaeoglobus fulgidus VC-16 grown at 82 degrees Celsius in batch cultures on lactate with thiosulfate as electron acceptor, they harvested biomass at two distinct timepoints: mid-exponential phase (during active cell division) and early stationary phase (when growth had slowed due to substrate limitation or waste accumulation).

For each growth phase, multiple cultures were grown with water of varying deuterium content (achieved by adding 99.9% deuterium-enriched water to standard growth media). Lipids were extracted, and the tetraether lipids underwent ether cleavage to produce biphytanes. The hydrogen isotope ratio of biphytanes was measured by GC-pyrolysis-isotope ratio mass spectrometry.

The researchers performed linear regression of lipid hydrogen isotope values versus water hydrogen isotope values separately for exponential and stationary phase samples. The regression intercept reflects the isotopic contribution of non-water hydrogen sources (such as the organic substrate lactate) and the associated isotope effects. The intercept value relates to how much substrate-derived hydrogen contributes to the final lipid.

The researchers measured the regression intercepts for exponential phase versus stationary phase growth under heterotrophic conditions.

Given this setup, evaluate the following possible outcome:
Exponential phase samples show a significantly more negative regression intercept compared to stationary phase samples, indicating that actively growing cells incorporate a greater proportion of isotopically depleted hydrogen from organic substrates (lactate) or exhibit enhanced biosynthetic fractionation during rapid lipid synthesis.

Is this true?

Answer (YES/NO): NO